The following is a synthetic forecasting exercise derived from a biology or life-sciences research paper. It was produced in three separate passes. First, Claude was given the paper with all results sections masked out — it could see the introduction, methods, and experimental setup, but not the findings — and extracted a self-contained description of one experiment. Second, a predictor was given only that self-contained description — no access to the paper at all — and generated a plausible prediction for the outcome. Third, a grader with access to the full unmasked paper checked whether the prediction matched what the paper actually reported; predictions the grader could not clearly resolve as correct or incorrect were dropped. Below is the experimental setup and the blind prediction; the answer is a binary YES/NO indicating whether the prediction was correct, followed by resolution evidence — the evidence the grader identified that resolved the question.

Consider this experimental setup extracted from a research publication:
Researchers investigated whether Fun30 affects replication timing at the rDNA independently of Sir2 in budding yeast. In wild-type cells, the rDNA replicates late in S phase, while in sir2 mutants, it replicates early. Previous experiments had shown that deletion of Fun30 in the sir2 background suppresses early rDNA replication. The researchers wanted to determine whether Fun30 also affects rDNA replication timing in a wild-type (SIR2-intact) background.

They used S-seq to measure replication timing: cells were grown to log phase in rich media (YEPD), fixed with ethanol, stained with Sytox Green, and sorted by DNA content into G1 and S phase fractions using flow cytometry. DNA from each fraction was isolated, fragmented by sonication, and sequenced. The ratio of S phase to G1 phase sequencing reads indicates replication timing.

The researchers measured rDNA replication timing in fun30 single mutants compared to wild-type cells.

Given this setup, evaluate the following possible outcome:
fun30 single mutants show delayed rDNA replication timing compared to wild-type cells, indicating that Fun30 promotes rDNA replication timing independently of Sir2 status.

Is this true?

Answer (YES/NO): NO